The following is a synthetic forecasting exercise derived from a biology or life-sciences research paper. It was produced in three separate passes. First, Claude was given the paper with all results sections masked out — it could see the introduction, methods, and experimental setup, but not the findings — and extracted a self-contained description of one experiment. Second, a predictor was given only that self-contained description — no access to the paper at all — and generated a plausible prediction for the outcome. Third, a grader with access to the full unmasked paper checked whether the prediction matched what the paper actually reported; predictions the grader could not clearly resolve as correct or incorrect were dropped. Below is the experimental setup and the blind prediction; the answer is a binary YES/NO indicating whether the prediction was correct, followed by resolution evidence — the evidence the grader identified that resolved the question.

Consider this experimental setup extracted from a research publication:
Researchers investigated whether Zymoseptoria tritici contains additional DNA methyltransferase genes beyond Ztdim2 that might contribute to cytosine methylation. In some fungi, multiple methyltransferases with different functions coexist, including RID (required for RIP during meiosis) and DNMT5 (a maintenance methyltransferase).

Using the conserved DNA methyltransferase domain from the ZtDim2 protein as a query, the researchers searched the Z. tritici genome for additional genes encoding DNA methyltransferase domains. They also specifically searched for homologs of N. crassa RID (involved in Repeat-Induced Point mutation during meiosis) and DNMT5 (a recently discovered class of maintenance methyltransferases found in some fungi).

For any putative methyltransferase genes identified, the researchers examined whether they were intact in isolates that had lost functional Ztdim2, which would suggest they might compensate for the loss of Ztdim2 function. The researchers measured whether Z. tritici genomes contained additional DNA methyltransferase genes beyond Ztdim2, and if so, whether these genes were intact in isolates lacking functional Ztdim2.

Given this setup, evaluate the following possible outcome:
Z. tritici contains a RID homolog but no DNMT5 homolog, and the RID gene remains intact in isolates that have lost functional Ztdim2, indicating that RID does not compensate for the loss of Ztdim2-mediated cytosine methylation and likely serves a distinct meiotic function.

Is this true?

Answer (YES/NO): NO